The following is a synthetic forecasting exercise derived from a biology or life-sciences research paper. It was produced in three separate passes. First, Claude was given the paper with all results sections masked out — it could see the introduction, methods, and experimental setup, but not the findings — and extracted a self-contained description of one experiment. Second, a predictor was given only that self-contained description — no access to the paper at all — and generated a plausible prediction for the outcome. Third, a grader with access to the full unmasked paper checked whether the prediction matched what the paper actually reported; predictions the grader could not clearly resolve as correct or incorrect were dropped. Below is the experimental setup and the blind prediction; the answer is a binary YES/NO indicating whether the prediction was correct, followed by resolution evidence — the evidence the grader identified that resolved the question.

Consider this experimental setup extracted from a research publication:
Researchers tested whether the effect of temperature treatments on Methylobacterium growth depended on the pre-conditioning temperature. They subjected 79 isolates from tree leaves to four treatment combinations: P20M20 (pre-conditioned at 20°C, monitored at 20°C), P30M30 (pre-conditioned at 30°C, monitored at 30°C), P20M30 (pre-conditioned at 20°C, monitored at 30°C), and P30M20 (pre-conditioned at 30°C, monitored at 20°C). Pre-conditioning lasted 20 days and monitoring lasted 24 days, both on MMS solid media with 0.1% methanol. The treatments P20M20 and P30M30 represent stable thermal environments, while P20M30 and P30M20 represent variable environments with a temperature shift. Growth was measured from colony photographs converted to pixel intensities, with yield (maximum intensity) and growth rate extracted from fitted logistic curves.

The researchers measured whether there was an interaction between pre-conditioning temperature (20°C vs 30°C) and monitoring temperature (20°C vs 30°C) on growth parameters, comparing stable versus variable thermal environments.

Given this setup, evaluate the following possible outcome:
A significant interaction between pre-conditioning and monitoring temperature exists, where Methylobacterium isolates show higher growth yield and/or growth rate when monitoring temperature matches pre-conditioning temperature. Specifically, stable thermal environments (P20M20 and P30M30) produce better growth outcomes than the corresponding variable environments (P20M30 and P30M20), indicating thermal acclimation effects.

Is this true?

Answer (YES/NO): NO